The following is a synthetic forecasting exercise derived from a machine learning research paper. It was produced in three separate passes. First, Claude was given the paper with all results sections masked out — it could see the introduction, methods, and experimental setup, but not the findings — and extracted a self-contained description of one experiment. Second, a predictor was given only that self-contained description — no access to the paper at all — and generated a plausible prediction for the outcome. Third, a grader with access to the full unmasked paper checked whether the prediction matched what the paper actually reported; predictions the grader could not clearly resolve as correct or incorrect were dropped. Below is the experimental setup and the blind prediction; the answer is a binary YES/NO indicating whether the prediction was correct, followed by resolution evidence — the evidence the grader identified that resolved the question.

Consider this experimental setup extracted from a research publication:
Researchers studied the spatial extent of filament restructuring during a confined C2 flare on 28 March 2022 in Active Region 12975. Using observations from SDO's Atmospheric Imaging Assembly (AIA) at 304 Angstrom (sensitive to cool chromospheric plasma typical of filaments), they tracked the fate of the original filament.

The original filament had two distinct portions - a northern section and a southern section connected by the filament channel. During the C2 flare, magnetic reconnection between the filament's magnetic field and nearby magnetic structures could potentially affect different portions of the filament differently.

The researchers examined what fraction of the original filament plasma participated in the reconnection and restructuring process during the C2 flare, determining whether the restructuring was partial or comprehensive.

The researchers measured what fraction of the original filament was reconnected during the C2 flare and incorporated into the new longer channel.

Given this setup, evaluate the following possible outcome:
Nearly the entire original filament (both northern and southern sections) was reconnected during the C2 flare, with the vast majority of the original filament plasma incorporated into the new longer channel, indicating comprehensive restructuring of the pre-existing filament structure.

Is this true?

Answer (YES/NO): NO